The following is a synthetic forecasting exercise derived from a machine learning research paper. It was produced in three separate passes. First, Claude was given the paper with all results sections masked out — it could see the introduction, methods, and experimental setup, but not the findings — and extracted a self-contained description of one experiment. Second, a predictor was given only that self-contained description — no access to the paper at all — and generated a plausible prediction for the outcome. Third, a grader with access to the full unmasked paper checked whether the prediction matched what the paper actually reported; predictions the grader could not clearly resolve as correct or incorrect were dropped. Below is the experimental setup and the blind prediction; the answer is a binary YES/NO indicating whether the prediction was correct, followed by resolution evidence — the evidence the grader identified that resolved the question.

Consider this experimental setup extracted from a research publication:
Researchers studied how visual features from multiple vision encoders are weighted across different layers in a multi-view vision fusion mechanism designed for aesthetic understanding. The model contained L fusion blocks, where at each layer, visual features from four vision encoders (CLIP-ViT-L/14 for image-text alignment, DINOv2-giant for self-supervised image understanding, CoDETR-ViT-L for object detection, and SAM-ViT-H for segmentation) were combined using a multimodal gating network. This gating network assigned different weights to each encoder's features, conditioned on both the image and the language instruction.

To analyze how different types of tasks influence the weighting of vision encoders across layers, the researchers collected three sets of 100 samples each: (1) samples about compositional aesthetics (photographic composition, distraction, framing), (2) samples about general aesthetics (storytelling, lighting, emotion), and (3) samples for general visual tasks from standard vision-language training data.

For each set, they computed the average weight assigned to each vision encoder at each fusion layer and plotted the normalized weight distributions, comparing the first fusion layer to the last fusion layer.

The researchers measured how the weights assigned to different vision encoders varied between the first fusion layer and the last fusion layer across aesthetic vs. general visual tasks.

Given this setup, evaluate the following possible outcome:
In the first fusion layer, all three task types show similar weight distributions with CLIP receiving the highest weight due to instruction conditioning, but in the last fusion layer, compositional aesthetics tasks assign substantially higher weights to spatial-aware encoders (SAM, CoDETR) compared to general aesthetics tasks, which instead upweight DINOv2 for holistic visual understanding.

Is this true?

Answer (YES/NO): NO